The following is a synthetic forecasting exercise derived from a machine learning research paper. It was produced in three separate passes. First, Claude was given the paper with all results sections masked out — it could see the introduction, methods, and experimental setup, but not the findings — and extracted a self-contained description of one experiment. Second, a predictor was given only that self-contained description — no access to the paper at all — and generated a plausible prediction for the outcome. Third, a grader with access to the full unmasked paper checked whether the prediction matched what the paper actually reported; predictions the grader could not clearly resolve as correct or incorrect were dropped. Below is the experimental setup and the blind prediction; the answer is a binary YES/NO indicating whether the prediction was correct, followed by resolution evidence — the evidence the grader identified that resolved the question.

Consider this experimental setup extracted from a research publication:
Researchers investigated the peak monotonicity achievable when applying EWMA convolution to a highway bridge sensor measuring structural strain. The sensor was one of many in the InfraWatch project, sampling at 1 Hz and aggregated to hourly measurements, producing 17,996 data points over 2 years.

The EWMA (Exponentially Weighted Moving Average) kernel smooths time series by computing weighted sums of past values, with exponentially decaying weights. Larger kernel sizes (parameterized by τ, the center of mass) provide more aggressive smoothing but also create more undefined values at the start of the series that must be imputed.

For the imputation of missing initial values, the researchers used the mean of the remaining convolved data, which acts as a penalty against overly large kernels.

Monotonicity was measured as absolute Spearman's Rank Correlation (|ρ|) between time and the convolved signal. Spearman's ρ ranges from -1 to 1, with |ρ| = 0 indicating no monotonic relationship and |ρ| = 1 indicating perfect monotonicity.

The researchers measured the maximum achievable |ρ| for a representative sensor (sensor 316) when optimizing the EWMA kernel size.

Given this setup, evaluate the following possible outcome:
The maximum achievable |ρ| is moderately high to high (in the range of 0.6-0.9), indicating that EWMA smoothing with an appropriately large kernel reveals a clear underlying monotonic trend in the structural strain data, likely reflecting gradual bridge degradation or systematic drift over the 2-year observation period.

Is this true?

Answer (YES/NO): YES